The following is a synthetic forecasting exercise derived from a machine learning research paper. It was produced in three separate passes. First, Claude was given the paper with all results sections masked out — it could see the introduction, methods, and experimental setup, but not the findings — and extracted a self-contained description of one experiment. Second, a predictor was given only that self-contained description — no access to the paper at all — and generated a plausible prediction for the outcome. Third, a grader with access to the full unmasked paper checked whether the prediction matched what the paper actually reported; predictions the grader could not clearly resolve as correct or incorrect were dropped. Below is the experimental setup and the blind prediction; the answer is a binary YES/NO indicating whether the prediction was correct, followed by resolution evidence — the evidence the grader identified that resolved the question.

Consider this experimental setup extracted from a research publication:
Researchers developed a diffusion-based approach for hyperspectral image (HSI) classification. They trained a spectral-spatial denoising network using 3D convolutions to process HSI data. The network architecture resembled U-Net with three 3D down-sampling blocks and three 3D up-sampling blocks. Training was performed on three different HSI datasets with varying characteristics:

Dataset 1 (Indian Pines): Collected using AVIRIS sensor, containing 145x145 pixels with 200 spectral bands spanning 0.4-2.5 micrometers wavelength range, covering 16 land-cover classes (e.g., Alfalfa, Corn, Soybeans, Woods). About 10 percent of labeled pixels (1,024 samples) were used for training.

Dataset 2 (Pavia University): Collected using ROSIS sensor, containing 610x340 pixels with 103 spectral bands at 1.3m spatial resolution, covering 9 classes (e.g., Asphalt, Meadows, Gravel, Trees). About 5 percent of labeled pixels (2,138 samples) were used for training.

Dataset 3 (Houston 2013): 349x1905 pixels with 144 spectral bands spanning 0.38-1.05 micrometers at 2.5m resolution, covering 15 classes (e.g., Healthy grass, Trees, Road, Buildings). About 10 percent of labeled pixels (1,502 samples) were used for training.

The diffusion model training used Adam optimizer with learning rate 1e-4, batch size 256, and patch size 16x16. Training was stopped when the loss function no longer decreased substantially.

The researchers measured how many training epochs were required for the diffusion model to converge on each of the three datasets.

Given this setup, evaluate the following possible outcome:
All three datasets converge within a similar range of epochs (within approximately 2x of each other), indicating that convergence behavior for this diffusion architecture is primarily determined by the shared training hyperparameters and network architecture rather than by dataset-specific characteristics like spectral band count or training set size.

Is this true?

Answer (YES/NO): NO